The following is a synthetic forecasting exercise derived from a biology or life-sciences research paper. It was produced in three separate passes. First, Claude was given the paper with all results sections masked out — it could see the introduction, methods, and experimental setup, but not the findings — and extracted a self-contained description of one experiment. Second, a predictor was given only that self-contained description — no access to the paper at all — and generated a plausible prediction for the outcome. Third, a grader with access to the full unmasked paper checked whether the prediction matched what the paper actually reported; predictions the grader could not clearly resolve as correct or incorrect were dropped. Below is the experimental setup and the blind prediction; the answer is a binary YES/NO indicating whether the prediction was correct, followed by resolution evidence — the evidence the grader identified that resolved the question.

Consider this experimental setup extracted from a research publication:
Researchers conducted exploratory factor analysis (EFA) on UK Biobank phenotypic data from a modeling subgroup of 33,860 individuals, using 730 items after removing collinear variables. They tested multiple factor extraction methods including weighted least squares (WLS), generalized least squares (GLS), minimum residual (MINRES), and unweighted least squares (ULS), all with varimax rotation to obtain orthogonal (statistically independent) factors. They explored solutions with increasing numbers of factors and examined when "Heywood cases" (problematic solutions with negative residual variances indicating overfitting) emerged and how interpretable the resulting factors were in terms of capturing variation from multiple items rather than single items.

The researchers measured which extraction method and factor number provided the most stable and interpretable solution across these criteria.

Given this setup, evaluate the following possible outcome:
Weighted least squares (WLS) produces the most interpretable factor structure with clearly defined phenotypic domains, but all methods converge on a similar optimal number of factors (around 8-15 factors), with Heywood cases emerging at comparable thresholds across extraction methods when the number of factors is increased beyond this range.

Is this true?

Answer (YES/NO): NO